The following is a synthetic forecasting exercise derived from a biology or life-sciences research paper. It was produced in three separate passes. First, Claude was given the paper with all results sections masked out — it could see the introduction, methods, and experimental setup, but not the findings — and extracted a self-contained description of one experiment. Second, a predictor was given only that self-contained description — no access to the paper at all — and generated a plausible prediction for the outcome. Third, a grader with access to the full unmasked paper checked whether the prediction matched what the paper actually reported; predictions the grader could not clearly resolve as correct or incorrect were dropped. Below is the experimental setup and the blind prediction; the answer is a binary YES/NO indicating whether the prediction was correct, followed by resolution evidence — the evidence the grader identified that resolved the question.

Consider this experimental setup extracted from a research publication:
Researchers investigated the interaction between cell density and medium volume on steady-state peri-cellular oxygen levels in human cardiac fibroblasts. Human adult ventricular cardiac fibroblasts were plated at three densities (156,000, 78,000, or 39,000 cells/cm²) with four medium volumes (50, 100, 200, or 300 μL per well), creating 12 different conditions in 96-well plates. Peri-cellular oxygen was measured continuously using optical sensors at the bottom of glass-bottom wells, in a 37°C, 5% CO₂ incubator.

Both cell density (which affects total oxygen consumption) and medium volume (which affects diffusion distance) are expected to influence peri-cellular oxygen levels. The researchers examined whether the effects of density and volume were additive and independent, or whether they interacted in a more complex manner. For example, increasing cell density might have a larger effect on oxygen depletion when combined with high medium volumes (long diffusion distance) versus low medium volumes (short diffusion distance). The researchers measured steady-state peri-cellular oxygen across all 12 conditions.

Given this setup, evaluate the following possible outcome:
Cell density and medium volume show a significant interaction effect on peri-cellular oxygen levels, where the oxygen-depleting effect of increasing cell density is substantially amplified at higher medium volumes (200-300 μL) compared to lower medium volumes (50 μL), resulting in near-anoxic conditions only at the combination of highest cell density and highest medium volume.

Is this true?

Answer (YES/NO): NO